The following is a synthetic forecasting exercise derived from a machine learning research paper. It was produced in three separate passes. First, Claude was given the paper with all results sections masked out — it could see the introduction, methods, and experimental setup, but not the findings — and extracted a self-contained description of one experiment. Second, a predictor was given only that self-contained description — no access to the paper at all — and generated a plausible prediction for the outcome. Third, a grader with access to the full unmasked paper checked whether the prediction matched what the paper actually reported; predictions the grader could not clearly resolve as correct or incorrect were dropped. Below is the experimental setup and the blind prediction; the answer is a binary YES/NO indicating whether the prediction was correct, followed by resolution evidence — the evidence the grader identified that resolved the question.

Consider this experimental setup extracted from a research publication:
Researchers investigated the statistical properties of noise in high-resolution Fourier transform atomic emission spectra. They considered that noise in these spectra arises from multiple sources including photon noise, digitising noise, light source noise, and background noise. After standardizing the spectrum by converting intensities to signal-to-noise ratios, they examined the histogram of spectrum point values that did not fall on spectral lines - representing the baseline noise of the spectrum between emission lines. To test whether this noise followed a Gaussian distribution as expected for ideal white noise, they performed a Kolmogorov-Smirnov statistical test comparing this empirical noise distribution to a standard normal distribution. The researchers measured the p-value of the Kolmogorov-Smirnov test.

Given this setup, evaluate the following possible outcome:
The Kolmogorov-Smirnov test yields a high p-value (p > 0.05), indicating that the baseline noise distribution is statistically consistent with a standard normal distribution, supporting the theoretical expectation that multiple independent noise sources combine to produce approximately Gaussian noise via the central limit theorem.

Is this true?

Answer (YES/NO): YES